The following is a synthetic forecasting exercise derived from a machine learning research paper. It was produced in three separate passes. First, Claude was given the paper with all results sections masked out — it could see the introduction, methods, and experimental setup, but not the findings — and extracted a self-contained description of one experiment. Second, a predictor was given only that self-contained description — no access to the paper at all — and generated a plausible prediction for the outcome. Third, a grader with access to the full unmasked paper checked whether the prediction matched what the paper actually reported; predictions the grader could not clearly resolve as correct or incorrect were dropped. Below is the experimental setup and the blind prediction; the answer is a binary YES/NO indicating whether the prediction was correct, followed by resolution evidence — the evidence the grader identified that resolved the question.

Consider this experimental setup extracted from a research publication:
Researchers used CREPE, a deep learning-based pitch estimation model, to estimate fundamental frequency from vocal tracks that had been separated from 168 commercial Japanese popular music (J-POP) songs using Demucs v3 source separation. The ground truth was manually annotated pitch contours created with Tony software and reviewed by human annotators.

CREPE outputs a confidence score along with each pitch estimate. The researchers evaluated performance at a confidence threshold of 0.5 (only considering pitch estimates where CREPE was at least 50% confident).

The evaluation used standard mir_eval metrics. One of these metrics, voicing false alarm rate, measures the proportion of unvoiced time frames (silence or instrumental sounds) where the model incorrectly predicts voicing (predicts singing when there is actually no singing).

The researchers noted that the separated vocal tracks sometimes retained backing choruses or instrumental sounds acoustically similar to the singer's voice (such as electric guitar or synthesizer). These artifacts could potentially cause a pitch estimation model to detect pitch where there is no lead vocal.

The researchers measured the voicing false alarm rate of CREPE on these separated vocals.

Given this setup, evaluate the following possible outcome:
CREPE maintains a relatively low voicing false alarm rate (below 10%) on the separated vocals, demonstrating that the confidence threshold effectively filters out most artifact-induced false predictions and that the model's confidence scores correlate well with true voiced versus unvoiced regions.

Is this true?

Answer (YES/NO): NO